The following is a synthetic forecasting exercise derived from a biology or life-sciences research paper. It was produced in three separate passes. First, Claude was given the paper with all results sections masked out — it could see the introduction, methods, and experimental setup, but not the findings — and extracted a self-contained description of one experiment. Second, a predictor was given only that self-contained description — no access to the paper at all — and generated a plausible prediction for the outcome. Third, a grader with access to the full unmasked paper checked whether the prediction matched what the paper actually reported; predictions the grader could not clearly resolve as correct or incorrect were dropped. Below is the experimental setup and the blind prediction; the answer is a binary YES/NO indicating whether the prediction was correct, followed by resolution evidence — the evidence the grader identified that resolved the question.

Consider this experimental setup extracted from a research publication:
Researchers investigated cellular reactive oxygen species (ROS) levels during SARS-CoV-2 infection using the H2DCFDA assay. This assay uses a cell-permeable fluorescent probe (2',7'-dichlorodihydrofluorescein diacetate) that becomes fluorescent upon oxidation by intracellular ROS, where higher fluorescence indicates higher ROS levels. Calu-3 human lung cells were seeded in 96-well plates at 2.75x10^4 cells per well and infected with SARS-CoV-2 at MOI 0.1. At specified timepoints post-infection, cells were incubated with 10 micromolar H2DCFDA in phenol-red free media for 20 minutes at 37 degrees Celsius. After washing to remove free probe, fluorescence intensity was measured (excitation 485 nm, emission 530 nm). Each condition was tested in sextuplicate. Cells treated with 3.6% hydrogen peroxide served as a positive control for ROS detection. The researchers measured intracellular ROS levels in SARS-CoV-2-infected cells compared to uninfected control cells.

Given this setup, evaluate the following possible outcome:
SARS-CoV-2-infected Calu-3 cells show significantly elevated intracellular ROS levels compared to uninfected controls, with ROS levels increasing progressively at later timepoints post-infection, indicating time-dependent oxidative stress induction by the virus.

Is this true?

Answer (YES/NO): NO